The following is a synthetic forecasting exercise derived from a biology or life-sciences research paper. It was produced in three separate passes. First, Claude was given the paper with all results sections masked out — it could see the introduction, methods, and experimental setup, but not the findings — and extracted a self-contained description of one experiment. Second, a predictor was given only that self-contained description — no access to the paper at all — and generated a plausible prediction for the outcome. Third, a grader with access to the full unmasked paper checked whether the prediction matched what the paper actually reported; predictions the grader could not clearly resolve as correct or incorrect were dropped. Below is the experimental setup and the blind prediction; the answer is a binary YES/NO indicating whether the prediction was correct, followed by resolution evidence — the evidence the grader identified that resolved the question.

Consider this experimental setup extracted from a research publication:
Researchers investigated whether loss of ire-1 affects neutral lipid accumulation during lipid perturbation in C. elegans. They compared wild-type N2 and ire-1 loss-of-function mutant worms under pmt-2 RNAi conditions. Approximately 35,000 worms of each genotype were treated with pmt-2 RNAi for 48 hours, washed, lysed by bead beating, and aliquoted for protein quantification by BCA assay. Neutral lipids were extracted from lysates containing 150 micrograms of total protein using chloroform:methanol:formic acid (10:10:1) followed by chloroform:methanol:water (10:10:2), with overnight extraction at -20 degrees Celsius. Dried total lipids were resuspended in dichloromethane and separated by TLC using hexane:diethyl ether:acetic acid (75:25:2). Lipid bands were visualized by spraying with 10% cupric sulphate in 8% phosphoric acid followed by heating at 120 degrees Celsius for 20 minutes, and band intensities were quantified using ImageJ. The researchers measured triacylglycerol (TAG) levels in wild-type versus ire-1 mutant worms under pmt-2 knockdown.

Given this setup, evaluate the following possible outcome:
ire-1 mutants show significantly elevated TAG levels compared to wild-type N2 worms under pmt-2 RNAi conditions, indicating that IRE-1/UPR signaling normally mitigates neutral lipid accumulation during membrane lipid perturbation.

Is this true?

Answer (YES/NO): NO